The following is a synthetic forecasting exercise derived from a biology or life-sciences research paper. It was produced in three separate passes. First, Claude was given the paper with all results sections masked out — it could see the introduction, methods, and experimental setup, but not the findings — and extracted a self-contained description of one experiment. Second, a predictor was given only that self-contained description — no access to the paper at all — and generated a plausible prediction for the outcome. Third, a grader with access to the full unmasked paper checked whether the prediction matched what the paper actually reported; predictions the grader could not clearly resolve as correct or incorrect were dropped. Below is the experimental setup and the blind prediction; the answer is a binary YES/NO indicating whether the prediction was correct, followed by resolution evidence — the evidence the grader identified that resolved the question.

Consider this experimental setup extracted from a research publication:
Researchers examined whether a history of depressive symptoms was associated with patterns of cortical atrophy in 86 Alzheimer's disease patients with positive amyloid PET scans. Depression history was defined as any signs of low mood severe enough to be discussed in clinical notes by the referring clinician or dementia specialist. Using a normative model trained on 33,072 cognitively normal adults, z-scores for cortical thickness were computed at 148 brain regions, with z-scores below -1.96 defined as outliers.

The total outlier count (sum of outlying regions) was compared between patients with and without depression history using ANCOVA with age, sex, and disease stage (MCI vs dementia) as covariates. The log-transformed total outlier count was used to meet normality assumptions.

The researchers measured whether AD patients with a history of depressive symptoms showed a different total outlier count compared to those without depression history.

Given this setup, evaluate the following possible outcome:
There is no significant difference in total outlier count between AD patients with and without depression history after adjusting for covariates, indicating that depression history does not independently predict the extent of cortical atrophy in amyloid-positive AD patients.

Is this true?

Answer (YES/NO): NO